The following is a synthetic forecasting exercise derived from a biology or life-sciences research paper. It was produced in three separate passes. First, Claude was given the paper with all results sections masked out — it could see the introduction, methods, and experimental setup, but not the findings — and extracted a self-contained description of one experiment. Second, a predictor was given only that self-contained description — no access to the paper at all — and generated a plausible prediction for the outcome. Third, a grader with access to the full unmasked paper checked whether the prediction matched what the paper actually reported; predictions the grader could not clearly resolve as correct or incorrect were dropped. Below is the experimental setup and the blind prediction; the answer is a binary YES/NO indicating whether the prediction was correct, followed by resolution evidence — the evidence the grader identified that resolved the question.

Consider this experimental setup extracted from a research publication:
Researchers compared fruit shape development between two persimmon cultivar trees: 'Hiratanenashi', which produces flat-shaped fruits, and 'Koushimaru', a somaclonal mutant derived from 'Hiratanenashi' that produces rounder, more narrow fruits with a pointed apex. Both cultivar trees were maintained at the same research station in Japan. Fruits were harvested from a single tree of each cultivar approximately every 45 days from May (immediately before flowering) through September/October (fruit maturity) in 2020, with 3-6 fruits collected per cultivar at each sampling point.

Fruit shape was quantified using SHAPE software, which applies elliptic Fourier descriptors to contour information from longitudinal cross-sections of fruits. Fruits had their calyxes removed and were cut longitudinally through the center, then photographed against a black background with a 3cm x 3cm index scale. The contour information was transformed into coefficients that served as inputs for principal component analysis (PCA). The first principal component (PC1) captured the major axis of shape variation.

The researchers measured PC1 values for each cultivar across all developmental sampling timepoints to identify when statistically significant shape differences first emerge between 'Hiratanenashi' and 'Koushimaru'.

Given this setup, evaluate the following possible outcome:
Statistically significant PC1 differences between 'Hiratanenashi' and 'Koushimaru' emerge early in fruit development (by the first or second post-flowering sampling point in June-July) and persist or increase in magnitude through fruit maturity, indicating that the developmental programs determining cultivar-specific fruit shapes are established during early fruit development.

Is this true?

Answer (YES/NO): NO